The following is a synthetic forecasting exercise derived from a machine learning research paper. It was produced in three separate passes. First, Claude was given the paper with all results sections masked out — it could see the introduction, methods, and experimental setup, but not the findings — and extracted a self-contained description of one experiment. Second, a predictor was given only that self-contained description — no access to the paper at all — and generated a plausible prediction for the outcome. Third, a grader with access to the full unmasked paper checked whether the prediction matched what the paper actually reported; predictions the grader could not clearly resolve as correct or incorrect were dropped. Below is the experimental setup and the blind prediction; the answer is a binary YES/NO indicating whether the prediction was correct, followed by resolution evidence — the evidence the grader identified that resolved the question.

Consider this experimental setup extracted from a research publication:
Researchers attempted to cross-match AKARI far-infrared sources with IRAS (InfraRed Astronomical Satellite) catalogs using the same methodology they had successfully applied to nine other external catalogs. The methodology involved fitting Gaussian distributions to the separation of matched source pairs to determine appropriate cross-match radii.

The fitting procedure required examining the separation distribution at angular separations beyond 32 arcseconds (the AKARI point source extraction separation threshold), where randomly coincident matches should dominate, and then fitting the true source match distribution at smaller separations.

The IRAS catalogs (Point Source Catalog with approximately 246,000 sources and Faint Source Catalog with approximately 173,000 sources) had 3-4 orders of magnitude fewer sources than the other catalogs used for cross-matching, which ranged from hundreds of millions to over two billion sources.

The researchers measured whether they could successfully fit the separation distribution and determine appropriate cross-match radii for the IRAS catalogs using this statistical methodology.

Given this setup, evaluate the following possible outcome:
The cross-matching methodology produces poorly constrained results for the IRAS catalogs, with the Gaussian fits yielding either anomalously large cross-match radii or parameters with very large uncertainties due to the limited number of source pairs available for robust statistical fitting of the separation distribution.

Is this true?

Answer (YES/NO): NO